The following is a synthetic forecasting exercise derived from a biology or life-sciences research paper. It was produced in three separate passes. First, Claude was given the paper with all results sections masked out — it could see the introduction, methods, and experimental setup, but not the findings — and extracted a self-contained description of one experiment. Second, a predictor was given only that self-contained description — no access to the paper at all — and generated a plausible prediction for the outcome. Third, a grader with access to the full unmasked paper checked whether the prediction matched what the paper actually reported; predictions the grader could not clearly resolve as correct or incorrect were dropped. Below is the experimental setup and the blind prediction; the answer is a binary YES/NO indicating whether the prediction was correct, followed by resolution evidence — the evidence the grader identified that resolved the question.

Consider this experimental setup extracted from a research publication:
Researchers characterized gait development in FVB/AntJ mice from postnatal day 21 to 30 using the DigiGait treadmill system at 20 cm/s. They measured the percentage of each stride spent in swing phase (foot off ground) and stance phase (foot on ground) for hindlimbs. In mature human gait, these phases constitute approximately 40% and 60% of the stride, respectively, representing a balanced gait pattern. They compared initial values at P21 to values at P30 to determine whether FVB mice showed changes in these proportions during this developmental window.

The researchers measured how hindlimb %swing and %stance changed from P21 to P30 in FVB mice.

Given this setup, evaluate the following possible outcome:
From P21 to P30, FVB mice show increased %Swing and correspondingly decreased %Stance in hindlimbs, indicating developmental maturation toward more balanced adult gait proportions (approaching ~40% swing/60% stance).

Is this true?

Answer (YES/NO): NO